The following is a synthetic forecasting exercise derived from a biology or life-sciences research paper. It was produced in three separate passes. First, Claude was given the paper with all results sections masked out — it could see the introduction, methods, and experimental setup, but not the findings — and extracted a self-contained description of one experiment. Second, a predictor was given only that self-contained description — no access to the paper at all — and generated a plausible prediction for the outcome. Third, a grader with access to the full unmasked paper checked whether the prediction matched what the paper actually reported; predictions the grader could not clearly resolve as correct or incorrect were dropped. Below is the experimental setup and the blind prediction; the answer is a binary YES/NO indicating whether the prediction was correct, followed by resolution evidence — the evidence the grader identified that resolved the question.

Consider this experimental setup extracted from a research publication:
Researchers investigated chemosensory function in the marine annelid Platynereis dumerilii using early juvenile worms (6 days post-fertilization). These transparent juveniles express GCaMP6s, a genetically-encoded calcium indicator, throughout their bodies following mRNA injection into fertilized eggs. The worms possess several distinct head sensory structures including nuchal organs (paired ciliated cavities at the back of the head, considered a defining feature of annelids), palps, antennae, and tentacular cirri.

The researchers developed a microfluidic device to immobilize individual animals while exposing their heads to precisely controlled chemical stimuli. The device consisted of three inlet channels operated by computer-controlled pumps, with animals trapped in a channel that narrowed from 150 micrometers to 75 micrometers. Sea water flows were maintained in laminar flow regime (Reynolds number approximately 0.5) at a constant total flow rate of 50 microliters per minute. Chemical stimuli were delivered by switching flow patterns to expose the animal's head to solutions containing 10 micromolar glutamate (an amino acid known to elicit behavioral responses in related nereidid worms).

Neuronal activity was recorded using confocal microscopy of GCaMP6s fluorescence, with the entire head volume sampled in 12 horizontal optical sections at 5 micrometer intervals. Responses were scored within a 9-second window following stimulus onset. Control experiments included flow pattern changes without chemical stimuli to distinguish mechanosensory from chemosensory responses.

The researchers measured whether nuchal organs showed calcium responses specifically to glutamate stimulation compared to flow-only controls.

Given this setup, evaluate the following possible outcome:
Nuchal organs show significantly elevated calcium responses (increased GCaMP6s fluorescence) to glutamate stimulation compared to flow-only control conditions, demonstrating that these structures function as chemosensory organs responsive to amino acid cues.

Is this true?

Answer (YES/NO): NO